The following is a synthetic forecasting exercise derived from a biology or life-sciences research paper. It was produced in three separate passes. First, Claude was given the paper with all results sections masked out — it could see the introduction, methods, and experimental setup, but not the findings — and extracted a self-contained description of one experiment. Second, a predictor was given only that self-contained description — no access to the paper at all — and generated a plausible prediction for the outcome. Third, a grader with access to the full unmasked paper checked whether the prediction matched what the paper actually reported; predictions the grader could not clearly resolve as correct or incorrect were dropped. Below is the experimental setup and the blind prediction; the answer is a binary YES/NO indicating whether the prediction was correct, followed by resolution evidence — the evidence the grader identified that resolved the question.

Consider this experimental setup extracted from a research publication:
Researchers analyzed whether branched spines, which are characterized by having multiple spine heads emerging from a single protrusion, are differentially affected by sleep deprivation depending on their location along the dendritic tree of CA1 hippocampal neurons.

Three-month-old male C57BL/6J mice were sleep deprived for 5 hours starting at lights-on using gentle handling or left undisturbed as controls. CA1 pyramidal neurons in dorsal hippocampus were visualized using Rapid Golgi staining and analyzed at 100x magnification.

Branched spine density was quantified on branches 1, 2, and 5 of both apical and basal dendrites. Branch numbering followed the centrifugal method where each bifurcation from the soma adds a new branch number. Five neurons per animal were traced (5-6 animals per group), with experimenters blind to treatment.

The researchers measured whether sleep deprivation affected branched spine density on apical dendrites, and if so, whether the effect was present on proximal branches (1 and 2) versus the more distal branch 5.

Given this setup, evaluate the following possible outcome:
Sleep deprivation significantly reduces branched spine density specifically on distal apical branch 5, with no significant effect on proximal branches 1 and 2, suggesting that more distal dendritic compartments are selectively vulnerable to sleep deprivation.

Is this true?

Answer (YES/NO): YES